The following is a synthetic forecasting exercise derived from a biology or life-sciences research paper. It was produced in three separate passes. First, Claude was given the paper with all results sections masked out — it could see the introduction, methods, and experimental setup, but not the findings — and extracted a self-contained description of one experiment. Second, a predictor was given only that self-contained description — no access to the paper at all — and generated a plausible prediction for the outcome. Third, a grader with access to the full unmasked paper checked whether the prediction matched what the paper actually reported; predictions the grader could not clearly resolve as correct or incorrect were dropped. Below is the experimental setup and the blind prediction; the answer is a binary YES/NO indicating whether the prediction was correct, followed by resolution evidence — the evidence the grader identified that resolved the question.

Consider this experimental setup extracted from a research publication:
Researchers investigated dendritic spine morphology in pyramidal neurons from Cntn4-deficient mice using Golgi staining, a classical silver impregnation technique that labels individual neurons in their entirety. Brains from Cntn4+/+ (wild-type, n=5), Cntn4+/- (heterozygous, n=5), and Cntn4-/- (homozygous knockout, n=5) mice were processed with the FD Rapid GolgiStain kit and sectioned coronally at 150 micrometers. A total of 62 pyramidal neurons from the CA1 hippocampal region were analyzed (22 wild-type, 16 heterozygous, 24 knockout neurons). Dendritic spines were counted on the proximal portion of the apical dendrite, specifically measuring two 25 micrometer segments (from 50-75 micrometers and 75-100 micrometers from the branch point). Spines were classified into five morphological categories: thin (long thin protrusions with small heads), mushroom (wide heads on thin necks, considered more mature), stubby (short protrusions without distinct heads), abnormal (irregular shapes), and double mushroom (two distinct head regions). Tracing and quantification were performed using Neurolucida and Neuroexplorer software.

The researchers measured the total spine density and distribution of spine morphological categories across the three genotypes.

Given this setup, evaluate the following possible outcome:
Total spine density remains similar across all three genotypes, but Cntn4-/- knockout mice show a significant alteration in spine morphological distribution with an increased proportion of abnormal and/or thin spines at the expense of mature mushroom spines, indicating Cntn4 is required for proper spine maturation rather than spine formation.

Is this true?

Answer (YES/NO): NO